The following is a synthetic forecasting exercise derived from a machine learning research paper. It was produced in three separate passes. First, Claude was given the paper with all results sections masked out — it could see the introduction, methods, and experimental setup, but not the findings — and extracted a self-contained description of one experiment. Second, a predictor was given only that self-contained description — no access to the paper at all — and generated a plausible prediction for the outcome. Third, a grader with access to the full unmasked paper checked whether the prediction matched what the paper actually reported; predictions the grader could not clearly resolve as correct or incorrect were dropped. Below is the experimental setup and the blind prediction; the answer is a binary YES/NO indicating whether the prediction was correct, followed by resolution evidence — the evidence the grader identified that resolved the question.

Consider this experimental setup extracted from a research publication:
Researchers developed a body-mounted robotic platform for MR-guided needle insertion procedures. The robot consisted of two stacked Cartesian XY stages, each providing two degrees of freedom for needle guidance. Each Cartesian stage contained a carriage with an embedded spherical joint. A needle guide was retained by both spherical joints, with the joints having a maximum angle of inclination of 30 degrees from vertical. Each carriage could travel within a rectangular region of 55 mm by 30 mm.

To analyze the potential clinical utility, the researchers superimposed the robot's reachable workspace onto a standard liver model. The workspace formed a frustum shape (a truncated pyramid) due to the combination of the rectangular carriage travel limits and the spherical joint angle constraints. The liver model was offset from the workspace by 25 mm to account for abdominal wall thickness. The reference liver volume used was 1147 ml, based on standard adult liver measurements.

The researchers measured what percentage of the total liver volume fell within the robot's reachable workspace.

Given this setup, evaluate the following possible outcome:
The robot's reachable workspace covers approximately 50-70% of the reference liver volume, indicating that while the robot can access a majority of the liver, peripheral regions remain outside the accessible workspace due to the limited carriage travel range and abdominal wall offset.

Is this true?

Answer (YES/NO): YES